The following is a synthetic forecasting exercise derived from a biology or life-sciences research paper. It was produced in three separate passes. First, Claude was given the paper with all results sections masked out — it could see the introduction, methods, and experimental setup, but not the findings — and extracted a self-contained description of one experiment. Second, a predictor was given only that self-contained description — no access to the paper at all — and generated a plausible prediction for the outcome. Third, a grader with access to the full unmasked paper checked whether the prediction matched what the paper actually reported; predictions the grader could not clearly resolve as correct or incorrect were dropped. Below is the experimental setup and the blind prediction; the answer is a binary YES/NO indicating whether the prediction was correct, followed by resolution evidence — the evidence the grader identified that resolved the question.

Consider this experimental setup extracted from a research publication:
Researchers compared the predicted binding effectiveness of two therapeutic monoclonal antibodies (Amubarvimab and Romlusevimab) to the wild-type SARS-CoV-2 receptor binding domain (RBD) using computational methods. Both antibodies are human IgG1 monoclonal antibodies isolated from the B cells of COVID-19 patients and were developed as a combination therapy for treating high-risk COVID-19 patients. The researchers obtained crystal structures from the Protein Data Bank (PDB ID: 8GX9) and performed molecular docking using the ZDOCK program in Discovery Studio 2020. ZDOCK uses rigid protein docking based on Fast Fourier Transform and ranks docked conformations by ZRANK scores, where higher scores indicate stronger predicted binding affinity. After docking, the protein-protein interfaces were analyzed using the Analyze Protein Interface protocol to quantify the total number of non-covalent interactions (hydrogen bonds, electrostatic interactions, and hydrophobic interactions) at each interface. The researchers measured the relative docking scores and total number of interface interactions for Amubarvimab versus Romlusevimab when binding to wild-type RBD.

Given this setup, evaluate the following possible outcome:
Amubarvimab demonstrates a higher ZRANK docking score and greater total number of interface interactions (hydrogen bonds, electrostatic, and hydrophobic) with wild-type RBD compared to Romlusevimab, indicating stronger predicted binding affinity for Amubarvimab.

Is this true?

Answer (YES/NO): YES